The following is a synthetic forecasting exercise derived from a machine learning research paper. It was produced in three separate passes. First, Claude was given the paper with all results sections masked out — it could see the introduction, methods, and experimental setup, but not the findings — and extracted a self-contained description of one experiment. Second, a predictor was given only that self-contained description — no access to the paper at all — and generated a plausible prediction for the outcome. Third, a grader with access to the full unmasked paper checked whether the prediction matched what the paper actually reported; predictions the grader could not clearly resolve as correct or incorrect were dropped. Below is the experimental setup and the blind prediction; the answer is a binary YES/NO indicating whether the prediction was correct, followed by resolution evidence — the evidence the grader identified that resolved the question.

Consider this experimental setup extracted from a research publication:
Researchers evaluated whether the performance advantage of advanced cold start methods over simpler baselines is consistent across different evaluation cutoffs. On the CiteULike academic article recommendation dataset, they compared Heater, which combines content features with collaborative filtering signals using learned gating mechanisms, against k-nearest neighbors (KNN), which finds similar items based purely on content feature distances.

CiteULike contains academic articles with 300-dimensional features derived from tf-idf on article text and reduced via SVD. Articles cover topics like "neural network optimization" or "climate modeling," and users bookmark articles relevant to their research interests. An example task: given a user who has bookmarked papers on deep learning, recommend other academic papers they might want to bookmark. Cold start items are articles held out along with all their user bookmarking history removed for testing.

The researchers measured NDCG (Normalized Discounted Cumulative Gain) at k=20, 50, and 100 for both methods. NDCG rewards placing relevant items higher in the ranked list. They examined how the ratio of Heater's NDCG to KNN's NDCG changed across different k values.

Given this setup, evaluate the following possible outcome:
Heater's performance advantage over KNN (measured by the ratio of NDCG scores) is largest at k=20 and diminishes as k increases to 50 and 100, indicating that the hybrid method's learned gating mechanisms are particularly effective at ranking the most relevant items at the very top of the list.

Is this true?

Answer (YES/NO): YES